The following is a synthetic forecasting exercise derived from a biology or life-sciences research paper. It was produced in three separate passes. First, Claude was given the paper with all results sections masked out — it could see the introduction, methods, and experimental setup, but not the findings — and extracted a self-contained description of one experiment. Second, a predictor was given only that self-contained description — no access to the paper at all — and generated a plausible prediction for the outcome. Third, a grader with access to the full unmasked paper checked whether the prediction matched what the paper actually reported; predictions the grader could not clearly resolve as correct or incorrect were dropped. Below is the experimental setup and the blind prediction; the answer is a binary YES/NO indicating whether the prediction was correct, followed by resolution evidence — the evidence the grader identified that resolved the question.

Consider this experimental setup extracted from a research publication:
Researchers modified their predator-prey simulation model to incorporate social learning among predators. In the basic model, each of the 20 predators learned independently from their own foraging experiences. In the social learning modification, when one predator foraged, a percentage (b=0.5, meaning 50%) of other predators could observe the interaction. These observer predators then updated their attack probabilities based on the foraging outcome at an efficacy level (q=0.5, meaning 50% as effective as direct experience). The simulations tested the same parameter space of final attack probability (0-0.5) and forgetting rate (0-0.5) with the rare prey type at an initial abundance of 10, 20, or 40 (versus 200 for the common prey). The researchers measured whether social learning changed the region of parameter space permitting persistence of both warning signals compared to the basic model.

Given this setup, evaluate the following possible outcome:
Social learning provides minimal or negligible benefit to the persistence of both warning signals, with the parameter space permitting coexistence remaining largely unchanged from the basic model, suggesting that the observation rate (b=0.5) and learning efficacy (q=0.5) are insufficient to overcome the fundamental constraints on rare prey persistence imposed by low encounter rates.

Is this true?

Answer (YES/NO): NO